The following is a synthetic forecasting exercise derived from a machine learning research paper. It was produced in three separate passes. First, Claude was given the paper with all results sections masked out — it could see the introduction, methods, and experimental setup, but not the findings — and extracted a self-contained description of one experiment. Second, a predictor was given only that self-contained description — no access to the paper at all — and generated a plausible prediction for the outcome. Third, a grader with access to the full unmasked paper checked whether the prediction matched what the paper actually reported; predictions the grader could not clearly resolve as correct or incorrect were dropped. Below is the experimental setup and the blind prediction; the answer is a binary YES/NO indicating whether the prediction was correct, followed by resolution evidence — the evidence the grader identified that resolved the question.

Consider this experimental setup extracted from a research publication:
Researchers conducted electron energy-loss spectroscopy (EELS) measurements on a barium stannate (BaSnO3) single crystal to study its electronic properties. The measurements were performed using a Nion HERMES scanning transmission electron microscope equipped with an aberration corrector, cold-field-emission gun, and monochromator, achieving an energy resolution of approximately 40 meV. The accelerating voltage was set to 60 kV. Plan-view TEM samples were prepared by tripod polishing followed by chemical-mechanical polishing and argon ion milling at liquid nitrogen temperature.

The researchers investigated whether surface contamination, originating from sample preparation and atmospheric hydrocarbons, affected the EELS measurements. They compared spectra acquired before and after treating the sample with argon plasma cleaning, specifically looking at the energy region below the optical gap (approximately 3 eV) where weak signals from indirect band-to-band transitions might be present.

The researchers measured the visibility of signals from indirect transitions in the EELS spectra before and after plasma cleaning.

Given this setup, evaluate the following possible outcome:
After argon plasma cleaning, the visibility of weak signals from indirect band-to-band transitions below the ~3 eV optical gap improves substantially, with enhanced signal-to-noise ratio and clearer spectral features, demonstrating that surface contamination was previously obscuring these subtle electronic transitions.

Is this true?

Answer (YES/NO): YES